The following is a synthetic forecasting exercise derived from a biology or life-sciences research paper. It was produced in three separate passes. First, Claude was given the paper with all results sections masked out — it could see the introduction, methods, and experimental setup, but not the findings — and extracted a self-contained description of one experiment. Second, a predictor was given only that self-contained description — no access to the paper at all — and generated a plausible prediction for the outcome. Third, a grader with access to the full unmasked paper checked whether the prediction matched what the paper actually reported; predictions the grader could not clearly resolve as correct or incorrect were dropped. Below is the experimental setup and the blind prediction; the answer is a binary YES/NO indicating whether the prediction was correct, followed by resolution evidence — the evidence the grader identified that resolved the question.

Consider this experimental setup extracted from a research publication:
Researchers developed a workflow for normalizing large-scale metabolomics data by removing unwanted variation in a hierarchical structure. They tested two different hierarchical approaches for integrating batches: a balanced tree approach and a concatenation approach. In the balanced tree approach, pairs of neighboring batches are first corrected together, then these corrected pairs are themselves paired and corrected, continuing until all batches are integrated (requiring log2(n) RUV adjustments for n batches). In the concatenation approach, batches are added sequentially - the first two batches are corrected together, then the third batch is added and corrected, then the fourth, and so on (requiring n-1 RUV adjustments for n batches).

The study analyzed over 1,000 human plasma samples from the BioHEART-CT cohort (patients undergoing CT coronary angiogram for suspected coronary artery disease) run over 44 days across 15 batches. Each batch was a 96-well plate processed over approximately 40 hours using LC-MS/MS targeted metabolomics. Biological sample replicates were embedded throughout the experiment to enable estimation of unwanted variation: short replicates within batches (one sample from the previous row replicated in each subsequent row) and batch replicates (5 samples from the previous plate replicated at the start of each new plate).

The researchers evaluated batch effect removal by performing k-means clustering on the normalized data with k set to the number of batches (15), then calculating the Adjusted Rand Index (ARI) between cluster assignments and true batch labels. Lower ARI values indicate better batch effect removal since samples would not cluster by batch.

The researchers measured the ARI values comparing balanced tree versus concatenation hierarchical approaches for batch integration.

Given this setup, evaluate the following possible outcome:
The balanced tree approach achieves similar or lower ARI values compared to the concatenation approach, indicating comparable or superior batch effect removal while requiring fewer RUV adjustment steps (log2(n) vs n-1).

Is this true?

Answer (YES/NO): YES